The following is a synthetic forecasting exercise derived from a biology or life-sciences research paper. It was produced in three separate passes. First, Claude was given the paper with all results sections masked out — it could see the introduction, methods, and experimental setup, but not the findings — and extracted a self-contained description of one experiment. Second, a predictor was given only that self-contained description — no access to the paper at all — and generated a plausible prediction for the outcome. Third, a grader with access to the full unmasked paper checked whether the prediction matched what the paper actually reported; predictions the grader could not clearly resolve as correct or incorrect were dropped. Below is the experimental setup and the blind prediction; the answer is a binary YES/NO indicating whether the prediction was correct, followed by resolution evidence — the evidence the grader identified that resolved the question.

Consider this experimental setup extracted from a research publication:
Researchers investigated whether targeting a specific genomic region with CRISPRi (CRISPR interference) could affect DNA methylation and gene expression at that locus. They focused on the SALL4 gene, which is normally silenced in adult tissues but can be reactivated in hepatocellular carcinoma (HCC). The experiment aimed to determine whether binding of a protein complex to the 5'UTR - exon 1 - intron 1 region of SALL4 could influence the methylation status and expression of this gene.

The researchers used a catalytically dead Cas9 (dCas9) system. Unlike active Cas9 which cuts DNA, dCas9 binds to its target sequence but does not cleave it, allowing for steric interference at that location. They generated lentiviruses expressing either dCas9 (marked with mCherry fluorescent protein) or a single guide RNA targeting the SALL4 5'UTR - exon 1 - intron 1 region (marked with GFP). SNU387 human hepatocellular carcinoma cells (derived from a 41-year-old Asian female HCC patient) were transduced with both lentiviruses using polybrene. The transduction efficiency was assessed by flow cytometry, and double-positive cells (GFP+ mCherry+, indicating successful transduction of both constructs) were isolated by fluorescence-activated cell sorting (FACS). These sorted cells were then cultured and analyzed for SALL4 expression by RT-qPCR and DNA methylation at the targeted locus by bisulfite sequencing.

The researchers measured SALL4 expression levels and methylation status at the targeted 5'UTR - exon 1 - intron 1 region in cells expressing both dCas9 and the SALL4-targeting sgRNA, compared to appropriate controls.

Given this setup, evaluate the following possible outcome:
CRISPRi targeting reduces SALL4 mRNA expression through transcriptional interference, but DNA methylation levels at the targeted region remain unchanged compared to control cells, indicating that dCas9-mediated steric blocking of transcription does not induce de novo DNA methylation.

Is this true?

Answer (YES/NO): NO